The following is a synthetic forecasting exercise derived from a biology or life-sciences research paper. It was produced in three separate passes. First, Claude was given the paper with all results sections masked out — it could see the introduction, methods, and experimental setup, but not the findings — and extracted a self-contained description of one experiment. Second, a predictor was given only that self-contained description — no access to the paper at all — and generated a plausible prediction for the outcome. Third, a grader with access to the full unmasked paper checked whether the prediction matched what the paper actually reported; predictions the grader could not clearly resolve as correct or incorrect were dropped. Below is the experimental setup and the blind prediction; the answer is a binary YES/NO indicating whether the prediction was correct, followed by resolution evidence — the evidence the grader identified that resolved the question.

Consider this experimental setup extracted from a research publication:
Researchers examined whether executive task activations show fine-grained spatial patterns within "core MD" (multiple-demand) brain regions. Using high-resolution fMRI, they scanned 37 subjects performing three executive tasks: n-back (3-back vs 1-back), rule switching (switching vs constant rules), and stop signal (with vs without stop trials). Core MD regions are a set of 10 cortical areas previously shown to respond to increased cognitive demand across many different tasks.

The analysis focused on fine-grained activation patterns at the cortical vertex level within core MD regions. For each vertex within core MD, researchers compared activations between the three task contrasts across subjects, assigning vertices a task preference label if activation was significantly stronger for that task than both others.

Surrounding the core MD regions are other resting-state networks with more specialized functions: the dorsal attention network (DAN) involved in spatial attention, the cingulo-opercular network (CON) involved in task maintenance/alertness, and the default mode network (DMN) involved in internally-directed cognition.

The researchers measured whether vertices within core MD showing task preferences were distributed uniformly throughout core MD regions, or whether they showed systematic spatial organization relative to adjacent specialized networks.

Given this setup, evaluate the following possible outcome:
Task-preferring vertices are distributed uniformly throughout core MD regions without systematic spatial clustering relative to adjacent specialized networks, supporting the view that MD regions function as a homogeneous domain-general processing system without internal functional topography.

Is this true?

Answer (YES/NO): NO